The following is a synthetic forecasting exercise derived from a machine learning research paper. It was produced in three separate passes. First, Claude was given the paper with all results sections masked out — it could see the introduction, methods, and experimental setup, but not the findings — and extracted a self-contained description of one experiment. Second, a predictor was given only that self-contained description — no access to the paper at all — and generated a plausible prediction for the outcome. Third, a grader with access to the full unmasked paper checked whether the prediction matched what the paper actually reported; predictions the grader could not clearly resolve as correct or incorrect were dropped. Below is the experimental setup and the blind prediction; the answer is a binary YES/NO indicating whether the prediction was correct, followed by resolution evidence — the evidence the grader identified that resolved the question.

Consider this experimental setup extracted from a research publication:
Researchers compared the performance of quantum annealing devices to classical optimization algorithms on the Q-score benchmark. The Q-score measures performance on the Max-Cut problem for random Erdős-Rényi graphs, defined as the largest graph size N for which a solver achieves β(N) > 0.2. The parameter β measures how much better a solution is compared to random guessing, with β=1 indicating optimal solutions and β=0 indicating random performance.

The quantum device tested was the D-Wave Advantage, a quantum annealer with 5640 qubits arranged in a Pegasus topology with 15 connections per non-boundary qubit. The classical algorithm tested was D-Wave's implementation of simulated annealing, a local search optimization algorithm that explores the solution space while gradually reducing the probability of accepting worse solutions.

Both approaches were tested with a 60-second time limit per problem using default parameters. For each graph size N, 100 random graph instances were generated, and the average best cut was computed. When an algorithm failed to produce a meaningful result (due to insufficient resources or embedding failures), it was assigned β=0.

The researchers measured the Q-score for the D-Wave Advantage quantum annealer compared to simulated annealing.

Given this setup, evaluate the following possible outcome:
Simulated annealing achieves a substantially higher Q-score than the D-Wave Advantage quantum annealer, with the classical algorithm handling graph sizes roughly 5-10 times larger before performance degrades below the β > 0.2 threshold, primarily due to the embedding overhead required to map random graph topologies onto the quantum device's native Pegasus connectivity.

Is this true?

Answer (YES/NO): NO